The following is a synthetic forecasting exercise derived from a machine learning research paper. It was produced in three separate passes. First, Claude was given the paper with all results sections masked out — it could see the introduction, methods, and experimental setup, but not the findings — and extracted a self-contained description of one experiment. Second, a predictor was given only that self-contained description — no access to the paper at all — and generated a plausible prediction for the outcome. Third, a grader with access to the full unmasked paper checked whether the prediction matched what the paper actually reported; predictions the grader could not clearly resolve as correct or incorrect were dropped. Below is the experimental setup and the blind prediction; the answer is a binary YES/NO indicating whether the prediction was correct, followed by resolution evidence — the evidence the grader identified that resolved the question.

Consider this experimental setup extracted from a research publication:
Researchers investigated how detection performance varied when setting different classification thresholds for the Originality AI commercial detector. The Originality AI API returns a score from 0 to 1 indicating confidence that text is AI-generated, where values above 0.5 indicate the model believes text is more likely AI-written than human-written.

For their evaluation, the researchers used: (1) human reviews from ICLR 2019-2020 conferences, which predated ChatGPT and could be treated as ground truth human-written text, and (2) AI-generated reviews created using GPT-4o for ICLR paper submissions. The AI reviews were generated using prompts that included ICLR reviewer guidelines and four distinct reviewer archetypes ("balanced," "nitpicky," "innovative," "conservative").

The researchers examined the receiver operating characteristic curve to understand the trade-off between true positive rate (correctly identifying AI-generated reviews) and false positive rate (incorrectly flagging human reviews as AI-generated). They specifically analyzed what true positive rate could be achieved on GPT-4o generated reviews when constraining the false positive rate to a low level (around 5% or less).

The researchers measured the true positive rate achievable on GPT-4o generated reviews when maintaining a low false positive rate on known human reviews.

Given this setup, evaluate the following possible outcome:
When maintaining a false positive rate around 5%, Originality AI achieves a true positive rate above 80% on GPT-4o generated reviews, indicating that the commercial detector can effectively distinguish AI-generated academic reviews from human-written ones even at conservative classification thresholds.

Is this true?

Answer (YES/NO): NO